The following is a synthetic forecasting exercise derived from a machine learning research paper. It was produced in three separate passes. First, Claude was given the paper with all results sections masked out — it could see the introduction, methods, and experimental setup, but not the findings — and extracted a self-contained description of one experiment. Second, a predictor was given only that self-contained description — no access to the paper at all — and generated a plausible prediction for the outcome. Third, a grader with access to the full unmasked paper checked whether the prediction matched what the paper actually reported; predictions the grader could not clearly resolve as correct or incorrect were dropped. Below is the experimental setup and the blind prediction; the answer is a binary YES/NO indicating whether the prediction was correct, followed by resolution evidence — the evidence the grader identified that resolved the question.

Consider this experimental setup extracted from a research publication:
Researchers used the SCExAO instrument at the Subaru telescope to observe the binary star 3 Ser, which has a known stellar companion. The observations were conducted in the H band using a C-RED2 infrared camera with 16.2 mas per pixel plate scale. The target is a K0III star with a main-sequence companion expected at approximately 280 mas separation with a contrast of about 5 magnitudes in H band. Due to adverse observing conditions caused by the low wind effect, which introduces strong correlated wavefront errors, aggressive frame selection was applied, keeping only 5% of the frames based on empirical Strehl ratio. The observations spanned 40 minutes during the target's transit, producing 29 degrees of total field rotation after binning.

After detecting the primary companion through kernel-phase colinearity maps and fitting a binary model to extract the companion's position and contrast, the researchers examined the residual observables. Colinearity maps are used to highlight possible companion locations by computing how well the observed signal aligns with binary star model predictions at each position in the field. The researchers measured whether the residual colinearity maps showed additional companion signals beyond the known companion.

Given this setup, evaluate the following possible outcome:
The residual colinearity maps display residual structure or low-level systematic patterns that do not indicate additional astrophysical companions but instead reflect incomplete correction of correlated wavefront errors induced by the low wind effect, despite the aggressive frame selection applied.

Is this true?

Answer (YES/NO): YES